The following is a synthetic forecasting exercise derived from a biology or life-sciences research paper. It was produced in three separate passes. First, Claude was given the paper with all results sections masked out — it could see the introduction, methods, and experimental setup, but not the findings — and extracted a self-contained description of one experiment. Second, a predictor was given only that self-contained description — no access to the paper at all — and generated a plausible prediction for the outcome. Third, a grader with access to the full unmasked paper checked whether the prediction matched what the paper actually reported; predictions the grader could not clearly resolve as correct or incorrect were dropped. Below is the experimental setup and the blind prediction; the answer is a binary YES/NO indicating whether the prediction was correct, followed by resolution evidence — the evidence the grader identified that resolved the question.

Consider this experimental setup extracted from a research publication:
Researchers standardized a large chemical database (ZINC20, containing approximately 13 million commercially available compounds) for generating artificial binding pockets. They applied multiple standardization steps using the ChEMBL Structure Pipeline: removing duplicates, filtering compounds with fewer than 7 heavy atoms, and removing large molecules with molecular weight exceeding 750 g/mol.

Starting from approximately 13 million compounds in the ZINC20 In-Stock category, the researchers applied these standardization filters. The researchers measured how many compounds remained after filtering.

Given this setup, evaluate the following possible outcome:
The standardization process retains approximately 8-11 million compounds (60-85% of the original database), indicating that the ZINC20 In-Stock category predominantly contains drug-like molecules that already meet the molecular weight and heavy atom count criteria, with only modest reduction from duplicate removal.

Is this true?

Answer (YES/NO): YES